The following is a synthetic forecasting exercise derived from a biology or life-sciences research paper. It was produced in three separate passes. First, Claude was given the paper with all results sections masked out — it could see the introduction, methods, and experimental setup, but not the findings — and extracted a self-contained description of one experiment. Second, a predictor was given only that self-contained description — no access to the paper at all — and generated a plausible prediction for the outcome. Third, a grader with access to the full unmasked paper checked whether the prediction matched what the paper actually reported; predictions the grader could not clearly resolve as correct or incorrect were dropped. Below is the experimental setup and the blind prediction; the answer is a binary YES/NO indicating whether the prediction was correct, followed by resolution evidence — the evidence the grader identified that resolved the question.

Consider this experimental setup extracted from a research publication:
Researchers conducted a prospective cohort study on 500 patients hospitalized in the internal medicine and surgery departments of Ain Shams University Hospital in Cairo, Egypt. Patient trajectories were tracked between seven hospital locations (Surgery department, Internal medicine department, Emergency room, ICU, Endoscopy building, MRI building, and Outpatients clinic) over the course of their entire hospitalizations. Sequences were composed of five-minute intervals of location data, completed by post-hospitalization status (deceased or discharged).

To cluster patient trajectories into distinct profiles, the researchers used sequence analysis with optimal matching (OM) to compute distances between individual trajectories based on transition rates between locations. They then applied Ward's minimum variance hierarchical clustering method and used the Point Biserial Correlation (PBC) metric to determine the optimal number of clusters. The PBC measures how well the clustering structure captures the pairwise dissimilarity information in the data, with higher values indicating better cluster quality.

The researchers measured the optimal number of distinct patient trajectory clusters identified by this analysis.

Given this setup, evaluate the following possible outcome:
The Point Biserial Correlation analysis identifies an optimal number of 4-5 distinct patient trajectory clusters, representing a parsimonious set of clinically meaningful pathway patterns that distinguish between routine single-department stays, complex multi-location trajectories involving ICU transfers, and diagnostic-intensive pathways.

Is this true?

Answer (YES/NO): NO